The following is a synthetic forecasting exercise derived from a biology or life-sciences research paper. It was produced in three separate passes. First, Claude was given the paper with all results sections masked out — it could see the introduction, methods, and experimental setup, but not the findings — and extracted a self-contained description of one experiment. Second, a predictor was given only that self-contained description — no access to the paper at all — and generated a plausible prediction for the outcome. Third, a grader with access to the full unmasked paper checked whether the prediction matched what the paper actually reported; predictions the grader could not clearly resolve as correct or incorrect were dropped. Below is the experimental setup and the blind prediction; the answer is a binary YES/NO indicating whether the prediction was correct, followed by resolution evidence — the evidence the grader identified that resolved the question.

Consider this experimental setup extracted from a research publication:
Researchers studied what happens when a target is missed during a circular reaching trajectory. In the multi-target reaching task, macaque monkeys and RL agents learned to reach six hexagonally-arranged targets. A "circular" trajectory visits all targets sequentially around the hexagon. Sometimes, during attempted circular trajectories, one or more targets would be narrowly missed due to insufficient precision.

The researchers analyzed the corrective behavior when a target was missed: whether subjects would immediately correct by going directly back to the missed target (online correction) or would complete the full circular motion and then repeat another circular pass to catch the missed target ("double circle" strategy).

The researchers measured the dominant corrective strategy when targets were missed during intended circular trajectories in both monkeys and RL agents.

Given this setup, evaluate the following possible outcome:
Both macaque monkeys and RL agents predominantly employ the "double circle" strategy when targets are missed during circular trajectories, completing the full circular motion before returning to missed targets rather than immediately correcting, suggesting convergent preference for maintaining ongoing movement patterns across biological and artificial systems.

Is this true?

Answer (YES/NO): YES